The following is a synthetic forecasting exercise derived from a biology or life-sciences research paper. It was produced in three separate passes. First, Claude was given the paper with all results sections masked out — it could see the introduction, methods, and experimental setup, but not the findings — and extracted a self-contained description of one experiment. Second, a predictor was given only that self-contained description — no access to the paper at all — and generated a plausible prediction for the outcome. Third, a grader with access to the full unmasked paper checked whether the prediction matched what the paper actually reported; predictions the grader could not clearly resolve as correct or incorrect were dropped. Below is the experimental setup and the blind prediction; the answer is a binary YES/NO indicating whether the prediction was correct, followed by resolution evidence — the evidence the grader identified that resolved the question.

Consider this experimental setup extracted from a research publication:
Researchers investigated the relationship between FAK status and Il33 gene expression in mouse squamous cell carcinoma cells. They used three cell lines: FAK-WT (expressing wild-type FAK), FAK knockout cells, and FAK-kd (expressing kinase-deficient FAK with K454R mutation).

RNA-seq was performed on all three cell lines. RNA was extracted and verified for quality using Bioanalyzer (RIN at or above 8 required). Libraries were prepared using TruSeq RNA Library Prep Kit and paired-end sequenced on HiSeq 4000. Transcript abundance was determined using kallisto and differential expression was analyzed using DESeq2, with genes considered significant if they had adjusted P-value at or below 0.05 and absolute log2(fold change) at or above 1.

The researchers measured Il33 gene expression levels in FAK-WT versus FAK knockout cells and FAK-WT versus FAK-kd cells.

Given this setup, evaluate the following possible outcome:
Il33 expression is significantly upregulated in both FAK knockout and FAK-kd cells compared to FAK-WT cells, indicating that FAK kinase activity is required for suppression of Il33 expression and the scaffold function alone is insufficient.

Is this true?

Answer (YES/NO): NO